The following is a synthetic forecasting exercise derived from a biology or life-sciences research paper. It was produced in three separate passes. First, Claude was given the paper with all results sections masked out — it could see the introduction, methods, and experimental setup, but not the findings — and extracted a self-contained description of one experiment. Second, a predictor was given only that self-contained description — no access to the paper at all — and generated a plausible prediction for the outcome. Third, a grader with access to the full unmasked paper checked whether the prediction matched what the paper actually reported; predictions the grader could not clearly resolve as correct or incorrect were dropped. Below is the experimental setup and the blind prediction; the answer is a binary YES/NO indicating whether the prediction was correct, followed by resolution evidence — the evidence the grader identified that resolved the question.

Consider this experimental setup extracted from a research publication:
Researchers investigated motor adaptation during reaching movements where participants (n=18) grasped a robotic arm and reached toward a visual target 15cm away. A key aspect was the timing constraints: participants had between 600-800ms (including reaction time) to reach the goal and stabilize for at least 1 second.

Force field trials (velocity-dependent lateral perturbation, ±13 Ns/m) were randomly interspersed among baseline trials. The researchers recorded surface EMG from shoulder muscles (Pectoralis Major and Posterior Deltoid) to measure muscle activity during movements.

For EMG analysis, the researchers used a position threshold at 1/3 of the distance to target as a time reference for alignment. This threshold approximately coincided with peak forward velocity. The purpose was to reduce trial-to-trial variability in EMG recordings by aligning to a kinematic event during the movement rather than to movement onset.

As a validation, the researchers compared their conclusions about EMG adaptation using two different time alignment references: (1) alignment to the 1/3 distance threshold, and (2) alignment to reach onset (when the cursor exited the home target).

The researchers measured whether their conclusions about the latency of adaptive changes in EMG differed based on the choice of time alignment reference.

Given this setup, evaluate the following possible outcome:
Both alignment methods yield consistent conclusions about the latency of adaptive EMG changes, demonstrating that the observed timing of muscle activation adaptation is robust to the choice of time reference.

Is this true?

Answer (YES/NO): YES